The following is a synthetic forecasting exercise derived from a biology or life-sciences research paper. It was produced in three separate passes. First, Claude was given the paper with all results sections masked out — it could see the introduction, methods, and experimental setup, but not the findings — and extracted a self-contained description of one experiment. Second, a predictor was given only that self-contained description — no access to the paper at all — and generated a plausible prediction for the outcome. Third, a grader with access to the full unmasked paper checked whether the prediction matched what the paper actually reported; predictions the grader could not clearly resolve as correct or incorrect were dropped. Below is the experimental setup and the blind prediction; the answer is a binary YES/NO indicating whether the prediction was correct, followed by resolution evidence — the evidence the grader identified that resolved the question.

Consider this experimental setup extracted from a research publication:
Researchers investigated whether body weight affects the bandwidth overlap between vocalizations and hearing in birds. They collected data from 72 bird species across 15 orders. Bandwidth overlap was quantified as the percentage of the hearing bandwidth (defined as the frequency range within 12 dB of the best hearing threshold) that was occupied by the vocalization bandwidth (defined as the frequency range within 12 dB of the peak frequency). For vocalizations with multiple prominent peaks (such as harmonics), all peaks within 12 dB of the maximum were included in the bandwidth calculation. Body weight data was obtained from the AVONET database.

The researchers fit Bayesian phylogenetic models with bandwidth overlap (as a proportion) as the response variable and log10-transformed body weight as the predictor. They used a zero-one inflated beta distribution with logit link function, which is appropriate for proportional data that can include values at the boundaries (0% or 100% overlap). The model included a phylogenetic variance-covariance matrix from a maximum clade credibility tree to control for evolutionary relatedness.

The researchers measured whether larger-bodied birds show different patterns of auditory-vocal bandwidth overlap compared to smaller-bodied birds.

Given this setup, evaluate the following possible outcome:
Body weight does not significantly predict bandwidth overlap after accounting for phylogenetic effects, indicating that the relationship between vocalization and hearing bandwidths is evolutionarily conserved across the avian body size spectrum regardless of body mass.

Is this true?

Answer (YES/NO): YES